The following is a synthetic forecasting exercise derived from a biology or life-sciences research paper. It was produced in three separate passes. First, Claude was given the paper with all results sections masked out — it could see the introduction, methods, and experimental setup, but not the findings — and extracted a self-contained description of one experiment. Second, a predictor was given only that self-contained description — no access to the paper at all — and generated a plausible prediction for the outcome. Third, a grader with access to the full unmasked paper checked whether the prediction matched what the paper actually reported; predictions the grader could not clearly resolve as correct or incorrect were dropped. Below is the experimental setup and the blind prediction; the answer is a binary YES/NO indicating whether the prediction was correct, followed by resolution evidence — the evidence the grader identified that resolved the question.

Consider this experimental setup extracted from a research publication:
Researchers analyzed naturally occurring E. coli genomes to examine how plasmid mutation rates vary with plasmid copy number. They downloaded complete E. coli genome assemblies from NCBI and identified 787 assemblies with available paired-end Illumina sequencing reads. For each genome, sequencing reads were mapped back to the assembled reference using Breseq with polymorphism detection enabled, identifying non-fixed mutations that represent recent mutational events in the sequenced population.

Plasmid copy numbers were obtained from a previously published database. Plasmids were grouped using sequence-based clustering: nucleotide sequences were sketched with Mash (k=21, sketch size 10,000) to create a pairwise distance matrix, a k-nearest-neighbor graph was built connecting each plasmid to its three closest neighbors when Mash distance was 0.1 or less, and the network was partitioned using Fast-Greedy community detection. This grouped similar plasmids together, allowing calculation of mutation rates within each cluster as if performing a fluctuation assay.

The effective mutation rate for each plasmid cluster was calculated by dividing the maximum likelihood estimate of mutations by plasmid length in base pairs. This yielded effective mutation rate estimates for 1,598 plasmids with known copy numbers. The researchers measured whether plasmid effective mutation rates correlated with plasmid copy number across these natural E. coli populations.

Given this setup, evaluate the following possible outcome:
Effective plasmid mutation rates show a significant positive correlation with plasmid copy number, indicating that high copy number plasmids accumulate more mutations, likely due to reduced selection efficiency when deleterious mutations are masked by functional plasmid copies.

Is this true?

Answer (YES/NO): YES